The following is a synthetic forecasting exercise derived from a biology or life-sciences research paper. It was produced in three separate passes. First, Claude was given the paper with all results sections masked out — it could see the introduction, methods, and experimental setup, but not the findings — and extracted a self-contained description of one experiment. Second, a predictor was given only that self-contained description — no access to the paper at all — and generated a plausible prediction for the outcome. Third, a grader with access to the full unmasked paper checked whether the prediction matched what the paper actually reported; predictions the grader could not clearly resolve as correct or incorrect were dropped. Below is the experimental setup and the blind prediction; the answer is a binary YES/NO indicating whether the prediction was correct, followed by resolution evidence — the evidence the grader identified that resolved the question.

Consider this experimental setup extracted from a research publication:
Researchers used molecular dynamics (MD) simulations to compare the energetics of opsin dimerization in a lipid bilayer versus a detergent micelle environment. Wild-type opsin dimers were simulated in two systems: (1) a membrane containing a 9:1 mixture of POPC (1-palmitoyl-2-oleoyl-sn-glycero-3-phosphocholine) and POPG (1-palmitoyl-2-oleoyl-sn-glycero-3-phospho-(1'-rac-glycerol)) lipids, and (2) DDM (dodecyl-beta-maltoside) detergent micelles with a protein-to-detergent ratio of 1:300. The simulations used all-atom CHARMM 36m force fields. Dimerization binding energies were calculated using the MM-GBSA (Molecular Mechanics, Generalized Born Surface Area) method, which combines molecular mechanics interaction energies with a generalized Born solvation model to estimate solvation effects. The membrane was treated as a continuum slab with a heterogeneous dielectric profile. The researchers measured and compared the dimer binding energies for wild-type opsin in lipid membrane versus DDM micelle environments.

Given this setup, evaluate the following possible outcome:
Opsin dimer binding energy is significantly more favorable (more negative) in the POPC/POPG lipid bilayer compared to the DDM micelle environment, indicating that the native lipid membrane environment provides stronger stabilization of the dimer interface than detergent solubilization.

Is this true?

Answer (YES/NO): YES